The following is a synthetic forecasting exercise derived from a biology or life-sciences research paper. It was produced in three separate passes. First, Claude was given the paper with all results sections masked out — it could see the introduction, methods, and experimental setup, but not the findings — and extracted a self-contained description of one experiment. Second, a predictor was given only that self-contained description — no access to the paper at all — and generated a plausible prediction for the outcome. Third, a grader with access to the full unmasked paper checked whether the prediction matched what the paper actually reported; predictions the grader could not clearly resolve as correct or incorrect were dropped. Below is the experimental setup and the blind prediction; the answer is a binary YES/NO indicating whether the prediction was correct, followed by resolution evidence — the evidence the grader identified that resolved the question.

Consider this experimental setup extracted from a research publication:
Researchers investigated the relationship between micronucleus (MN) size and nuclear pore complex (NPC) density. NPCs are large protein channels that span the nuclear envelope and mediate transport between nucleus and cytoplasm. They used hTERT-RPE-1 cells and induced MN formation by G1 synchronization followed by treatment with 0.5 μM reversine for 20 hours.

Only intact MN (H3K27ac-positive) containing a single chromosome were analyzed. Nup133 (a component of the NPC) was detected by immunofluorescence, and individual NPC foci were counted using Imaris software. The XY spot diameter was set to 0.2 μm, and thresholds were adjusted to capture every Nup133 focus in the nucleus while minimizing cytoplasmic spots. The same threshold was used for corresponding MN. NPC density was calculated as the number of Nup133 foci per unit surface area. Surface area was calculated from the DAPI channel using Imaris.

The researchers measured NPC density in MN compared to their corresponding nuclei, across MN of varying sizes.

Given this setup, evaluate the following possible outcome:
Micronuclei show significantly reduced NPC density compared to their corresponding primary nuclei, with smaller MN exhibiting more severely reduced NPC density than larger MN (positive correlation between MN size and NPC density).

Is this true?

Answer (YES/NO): YES